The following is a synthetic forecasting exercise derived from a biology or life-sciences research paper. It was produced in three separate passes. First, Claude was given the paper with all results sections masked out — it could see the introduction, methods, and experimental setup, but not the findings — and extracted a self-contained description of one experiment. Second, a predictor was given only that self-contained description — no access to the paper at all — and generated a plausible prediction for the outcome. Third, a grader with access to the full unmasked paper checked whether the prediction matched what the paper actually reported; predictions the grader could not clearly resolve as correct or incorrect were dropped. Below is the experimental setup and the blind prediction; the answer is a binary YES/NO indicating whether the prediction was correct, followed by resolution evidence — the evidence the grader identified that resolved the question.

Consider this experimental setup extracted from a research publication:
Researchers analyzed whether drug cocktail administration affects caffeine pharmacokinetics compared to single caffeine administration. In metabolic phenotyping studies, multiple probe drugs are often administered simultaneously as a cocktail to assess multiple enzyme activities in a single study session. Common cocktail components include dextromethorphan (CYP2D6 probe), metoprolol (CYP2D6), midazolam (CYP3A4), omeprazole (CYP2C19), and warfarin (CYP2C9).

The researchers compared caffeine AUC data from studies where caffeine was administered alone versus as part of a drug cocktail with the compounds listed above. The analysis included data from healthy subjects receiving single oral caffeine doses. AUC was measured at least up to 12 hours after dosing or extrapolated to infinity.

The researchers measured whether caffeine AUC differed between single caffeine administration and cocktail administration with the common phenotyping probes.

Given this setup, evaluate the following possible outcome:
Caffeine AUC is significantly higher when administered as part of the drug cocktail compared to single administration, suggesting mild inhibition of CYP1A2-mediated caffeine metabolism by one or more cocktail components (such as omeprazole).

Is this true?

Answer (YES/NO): NO